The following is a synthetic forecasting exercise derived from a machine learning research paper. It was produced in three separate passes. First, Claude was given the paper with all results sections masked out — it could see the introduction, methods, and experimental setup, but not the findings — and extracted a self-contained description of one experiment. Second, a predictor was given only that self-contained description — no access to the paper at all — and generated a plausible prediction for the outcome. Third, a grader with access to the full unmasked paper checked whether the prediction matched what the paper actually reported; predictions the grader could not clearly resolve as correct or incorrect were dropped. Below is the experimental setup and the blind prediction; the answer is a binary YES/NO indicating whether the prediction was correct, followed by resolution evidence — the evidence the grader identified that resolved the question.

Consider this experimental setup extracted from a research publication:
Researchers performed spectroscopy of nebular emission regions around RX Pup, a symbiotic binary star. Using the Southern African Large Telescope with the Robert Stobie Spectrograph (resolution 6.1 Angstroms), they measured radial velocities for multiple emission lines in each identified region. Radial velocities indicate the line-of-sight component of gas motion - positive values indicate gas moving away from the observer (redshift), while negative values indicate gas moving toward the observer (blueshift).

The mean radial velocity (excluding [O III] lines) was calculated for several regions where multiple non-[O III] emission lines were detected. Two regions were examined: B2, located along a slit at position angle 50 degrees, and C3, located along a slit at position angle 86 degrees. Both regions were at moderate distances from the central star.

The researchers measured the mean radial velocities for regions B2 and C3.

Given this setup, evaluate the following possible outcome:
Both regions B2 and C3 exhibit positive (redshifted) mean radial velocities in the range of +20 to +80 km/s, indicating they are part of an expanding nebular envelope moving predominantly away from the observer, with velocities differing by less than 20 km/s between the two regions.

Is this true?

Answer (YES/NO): NO